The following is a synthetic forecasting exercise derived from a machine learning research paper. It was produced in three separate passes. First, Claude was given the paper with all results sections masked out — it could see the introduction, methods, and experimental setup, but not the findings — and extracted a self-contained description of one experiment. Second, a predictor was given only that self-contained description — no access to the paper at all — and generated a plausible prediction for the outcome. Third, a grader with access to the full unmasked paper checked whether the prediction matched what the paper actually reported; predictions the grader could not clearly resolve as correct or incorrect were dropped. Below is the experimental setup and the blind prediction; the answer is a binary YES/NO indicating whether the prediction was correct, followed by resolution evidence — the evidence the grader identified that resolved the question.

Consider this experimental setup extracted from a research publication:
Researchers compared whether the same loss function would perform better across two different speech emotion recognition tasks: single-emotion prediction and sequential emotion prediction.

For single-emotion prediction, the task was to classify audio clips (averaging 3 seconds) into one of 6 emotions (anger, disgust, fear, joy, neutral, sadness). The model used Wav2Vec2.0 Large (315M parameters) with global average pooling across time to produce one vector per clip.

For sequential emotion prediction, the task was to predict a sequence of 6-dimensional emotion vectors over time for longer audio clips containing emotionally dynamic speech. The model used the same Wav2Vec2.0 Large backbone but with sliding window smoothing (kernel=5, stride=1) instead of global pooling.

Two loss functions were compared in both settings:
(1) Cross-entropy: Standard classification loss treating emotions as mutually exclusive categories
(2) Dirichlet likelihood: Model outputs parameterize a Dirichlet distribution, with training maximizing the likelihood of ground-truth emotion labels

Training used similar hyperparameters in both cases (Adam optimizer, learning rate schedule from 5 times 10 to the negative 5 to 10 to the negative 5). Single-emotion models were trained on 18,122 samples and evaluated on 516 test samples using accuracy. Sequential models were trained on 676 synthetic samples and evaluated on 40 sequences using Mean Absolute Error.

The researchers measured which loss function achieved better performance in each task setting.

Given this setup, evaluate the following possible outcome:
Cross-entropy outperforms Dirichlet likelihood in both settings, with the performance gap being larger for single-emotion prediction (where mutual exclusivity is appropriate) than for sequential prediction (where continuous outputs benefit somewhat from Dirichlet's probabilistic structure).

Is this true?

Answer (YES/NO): NO